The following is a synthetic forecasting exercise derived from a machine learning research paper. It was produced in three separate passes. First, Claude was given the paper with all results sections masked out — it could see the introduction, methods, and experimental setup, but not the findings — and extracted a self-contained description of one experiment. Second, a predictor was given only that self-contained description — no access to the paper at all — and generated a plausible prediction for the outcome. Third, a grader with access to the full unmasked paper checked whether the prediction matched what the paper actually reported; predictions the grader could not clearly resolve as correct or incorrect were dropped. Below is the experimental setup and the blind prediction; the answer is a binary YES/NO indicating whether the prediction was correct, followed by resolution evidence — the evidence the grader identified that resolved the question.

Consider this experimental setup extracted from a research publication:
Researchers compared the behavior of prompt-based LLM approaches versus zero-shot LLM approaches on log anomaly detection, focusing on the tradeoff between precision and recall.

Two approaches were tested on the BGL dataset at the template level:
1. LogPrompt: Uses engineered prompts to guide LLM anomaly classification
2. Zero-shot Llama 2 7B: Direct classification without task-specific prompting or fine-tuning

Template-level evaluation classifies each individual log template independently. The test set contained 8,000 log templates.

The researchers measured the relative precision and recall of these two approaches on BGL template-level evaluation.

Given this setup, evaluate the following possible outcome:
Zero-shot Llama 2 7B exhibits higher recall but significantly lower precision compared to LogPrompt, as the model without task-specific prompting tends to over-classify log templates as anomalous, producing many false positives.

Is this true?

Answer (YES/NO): NO